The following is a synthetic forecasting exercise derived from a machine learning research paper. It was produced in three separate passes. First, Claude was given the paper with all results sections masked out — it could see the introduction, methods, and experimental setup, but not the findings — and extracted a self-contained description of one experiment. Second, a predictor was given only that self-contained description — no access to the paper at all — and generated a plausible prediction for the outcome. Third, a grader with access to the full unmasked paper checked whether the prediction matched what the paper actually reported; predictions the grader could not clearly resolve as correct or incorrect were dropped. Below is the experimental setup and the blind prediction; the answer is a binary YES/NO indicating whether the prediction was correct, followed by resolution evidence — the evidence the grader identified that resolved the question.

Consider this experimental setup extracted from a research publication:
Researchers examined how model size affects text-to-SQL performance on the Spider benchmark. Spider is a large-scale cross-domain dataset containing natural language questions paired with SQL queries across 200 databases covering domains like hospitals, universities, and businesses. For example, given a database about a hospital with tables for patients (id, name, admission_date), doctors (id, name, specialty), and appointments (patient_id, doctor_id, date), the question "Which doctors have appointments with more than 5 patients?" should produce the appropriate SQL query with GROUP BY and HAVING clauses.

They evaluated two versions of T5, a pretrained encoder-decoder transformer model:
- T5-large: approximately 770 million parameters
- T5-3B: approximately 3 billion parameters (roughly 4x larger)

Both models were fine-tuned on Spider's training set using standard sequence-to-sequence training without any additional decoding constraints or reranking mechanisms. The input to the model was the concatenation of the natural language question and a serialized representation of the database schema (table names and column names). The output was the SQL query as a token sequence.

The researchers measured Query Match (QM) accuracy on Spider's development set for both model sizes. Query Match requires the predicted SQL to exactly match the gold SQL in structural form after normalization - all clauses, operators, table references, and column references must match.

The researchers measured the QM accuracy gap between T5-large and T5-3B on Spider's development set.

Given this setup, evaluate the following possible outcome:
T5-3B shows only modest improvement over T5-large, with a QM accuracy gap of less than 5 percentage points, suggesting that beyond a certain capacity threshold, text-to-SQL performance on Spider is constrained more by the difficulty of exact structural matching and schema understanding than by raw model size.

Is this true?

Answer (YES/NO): YES